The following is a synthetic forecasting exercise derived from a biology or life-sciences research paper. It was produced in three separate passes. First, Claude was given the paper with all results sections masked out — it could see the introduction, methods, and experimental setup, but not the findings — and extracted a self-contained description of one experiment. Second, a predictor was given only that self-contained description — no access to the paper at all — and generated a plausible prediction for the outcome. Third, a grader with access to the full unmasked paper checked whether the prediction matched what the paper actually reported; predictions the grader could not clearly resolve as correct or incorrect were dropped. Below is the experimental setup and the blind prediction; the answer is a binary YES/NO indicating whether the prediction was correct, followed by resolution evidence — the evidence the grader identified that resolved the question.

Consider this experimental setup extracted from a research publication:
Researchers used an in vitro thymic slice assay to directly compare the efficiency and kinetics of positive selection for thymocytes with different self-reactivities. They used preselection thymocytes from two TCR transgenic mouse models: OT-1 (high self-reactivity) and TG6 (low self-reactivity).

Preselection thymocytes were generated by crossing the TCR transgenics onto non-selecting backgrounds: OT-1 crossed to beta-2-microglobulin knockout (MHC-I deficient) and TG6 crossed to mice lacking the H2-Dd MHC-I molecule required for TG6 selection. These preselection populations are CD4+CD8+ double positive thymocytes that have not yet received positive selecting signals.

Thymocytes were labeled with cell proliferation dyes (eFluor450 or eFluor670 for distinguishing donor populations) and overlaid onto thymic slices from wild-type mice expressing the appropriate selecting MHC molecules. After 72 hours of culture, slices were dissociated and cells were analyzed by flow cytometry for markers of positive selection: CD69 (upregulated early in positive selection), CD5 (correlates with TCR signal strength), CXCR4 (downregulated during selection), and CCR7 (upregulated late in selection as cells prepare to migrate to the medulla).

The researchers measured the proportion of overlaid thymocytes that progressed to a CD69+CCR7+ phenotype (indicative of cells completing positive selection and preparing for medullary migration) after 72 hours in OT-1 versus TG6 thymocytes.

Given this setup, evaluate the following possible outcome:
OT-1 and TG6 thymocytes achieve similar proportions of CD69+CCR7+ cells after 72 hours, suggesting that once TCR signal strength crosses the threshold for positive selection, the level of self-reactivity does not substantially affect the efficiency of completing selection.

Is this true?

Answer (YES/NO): NO